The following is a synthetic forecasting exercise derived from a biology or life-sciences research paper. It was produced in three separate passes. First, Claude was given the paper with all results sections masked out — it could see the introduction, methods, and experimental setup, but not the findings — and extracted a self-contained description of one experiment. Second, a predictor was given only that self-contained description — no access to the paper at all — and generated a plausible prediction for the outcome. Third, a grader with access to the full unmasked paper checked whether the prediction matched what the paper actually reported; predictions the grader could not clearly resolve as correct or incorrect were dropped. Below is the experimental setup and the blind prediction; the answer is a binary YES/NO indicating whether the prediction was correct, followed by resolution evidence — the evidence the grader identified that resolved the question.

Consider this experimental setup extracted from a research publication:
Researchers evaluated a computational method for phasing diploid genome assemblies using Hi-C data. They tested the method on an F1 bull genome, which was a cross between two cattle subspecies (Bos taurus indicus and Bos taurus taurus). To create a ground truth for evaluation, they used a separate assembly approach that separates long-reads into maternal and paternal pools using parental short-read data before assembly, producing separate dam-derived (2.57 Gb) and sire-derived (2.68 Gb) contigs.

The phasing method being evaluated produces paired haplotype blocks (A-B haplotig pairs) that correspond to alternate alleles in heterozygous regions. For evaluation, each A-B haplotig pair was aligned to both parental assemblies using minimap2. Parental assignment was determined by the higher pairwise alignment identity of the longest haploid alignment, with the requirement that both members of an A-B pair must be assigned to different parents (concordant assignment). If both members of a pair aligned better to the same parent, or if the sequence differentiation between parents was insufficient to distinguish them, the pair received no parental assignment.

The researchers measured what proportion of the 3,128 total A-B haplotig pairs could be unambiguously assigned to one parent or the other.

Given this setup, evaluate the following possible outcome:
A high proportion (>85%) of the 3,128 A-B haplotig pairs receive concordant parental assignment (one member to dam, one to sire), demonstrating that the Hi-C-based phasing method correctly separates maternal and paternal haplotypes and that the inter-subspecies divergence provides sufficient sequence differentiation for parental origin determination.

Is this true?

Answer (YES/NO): NO